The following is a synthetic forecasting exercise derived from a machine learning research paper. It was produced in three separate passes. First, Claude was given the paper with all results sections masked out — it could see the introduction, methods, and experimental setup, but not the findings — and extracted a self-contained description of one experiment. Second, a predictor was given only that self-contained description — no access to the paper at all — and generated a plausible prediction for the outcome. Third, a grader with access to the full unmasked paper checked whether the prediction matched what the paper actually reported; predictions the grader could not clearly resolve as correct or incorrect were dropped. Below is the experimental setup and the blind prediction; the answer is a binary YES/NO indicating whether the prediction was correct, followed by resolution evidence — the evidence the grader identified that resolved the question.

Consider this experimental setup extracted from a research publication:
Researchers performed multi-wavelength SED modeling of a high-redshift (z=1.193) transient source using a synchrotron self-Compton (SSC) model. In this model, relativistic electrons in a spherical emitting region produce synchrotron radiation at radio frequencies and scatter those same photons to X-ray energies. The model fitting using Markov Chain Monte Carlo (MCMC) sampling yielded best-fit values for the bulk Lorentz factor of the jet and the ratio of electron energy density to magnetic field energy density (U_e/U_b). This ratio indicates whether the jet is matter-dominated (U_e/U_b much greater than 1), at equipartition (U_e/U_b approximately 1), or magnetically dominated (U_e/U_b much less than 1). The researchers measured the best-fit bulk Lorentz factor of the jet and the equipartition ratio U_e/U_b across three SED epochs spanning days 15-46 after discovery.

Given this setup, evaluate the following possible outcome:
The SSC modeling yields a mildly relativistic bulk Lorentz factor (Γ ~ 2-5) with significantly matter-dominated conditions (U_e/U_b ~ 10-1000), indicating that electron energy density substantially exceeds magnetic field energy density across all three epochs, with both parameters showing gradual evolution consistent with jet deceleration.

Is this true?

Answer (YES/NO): NO